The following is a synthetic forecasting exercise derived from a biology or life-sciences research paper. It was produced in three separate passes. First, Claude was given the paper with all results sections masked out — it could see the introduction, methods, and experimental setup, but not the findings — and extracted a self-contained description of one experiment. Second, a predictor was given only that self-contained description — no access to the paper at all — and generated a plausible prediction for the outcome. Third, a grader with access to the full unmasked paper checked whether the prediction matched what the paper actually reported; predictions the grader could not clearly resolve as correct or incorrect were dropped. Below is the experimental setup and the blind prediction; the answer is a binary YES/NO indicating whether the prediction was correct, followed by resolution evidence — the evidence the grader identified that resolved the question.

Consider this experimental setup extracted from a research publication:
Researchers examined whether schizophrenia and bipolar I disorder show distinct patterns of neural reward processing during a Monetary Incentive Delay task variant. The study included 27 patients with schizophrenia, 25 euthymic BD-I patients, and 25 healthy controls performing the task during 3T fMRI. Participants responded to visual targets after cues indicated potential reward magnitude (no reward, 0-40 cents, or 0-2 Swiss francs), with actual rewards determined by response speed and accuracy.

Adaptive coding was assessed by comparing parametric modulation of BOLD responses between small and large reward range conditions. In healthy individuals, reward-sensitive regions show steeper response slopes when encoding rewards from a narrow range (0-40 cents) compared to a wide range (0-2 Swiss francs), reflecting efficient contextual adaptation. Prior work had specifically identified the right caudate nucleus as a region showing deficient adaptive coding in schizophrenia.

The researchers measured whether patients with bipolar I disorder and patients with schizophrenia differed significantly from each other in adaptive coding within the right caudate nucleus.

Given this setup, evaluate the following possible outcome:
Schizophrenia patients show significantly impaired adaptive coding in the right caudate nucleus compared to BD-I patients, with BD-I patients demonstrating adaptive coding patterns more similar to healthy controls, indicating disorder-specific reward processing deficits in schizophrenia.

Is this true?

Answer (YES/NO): NO